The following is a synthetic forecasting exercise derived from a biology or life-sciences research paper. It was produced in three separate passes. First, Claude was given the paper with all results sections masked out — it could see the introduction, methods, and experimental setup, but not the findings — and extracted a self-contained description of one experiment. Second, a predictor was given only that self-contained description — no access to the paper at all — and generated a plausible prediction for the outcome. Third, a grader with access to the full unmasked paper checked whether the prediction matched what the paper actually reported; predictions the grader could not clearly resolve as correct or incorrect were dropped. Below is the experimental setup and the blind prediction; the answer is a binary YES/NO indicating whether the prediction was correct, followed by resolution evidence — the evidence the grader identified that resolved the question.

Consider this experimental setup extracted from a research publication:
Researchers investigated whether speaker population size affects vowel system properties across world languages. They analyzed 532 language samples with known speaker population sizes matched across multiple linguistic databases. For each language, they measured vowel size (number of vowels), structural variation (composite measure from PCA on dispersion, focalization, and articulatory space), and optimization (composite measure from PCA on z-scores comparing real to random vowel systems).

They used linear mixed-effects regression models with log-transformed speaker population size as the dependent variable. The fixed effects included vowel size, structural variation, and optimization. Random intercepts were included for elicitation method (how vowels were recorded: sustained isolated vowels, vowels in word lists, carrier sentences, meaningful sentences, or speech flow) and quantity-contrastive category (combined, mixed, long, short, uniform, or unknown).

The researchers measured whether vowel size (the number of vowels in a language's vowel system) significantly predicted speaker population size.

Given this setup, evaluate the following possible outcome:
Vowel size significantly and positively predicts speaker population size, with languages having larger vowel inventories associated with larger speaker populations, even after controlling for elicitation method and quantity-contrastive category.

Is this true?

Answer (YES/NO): NO